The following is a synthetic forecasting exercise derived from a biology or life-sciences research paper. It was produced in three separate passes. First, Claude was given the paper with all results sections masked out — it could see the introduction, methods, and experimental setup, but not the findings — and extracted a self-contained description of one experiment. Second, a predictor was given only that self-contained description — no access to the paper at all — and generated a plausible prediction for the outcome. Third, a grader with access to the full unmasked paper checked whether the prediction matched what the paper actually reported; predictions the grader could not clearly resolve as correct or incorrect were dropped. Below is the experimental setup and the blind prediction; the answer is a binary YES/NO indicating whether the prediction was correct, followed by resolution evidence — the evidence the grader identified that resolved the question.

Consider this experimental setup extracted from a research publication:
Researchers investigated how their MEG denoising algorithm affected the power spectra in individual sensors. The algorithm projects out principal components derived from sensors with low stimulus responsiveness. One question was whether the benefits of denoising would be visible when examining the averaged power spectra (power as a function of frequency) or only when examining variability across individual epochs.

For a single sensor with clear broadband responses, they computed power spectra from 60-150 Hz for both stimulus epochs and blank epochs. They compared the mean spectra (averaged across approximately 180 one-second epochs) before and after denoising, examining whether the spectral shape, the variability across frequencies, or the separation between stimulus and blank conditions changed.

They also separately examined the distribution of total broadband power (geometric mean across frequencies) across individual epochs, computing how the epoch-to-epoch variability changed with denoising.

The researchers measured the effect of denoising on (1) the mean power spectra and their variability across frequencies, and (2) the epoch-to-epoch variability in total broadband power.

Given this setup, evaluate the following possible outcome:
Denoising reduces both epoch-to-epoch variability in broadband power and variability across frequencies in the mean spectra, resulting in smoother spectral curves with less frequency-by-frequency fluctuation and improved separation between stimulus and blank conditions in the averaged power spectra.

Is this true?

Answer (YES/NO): NO